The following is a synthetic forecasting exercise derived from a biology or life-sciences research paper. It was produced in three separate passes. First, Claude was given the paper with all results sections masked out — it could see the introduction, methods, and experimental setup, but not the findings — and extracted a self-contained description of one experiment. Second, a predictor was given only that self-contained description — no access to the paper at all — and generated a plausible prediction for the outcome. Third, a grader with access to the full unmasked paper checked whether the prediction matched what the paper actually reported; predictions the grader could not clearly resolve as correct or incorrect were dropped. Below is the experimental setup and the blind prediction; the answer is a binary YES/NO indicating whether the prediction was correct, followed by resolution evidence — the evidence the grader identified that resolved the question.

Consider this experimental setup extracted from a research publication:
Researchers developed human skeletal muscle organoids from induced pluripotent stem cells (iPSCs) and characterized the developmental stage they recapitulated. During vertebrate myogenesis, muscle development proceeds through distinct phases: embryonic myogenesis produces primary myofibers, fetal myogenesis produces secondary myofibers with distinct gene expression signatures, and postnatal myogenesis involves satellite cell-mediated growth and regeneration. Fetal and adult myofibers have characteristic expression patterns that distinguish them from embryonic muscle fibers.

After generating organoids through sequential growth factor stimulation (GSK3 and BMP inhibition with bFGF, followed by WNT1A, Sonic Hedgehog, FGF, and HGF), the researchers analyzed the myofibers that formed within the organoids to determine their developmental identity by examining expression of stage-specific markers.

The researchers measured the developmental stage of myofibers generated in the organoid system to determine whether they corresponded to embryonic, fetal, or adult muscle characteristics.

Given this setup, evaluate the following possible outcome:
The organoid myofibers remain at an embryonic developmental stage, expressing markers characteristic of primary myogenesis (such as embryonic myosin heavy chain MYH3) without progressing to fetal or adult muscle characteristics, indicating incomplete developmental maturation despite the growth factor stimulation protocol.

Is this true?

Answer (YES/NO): NO